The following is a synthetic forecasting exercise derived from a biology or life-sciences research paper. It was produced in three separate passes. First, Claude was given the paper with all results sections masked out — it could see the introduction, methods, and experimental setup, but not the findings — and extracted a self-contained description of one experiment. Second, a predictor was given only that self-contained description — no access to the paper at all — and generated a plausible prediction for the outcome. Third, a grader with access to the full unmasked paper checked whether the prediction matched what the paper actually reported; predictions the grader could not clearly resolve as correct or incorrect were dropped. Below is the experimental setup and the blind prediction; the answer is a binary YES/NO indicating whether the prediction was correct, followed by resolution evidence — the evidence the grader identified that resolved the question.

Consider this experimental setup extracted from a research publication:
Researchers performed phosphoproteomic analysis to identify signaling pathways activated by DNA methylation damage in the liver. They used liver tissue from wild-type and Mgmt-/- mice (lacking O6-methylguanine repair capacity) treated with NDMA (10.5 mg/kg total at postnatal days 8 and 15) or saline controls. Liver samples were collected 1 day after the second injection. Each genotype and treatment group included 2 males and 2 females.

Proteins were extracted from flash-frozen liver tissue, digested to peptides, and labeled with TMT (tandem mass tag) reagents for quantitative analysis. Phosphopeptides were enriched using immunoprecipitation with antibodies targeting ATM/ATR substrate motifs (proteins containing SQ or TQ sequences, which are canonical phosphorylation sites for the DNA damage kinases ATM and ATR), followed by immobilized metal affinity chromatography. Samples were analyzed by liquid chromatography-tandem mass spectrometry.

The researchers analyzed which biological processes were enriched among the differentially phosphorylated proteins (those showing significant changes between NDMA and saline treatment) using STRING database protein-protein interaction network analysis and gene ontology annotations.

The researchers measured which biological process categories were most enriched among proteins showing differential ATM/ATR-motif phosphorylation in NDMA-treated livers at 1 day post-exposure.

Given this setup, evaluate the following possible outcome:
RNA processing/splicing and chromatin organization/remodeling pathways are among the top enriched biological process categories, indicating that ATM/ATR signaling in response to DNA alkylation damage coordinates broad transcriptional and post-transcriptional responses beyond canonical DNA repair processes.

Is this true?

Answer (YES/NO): NO